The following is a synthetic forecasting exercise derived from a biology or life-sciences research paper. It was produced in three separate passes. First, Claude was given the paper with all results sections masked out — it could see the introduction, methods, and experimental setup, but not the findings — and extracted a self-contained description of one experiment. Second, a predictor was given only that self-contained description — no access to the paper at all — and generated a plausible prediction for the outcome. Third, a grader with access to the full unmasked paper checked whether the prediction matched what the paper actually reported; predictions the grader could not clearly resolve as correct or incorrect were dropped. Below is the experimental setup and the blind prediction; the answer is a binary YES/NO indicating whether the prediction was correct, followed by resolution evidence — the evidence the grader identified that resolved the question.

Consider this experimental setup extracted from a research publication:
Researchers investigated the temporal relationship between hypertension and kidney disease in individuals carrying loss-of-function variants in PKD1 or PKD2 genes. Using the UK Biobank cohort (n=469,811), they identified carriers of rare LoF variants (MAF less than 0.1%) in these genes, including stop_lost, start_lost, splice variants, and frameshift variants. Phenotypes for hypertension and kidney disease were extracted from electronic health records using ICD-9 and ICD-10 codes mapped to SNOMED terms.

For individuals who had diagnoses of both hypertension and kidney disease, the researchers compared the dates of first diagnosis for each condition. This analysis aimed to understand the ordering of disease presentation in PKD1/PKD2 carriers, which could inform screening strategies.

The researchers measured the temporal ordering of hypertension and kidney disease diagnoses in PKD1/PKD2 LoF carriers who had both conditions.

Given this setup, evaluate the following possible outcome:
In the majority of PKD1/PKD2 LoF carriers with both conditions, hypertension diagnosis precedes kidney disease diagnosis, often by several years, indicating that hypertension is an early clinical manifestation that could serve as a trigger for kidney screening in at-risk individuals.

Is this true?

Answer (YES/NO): YES